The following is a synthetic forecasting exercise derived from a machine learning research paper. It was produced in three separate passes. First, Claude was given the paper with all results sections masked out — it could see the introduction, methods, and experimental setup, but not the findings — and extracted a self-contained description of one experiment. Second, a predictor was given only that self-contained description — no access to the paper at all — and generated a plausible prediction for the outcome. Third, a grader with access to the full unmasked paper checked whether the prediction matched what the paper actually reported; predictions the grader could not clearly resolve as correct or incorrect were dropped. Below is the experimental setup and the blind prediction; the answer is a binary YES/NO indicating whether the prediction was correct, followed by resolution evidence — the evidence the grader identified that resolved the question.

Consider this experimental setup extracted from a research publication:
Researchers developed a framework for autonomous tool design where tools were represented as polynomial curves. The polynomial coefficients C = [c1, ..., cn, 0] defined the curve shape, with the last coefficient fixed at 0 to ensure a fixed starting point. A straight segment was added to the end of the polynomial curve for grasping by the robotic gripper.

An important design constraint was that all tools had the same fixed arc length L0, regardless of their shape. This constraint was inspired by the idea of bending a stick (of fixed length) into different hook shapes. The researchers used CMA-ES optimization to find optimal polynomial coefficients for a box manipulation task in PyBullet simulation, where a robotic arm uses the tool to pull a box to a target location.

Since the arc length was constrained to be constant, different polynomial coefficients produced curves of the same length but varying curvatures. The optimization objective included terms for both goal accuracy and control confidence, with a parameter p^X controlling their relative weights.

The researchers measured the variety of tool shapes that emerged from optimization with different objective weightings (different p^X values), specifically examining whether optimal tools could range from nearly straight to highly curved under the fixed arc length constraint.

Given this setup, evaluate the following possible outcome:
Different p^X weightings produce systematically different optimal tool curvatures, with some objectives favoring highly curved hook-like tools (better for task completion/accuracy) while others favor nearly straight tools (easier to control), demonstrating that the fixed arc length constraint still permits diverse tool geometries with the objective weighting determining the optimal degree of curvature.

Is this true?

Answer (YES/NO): NO